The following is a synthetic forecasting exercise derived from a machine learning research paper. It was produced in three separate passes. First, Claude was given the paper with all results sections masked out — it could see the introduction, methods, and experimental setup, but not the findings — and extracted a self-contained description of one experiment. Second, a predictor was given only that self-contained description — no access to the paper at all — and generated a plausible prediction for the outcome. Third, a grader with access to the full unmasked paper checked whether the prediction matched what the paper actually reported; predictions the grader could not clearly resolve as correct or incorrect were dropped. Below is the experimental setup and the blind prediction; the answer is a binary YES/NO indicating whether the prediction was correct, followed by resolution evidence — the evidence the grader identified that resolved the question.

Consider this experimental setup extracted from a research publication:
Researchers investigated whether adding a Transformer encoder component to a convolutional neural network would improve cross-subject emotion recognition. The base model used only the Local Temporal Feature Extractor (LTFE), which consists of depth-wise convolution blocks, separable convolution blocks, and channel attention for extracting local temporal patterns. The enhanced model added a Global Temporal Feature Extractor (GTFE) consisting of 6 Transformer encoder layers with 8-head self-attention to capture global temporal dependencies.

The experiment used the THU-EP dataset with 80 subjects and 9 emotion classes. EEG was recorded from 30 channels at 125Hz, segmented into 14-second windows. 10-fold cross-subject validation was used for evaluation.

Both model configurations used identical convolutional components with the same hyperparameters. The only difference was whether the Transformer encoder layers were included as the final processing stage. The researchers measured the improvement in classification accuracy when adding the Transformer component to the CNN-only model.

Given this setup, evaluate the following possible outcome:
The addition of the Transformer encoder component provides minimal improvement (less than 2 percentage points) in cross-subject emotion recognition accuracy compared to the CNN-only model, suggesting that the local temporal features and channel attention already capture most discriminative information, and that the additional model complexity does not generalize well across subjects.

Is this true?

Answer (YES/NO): NO